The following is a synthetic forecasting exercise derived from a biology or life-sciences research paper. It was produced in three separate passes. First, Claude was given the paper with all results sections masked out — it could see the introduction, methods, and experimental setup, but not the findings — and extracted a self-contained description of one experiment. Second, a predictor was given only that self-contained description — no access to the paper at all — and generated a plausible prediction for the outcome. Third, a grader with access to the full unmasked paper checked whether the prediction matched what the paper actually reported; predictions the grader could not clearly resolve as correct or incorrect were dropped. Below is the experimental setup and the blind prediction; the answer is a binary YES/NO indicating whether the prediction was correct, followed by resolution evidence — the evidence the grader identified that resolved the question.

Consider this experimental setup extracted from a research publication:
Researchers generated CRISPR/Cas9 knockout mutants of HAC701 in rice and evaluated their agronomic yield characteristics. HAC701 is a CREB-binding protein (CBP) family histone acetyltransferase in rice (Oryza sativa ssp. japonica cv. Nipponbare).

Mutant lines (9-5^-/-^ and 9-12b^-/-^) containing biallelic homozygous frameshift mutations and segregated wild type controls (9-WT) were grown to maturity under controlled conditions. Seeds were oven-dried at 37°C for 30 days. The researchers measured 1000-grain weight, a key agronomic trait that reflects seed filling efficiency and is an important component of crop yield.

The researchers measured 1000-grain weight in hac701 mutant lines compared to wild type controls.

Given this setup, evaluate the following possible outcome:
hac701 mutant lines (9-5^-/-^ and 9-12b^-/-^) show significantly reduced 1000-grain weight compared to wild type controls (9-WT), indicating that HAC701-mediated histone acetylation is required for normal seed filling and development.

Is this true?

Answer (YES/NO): NO